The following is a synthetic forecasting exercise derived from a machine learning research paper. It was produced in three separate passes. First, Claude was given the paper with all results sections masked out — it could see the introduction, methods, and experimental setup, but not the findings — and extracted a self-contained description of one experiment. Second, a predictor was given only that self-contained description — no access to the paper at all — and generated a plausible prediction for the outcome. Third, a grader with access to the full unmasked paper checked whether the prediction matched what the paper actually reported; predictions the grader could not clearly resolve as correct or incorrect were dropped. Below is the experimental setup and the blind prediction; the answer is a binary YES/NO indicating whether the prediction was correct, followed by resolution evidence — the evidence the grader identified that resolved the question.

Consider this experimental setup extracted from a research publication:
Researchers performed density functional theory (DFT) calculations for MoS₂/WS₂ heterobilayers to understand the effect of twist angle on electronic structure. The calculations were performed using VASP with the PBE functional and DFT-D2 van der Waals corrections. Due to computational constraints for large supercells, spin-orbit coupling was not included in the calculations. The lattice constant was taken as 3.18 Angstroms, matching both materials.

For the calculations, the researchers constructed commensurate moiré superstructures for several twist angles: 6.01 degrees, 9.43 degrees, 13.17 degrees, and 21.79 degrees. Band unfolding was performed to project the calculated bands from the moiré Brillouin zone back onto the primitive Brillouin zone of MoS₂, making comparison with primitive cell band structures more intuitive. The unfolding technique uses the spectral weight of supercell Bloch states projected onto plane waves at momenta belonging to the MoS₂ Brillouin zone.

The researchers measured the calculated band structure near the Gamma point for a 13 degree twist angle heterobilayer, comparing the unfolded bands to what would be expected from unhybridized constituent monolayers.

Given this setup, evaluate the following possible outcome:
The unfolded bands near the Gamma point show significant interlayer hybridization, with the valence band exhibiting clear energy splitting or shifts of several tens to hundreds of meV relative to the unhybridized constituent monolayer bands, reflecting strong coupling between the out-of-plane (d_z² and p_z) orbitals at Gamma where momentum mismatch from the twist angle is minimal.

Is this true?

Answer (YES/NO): YES